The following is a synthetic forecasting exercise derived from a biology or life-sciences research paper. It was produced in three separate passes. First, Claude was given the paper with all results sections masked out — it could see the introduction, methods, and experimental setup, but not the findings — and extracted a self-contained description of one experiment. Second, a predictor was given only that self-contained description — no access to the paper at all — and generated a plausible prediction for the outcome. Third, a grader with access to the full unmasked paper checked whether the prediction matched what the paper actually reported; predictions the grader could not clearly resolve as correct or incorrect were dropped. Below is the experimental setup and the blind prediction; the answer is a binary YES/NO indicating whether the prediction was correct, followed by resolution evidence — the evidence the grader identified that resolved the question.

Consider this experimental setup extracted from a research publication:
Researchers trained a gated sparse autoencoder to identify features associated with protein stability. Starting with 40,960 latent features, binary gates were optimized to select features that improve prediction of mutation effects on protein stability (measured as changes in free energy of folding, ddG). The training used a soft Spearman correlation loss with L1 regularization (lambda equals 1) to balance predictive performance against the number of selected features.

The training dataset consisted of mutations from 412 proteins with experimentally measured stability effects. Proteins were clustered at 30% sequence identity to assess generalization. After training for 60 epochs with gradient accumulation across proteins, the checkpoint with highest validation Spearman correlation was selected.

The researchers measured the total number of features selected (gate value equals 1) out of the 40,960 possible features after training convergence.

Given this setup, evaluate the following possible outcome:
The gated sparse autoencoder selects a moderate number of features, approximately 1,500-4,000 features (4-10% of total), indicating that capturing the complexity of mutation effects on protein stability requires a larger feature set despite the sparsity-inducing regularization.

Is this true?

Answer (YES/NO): NO